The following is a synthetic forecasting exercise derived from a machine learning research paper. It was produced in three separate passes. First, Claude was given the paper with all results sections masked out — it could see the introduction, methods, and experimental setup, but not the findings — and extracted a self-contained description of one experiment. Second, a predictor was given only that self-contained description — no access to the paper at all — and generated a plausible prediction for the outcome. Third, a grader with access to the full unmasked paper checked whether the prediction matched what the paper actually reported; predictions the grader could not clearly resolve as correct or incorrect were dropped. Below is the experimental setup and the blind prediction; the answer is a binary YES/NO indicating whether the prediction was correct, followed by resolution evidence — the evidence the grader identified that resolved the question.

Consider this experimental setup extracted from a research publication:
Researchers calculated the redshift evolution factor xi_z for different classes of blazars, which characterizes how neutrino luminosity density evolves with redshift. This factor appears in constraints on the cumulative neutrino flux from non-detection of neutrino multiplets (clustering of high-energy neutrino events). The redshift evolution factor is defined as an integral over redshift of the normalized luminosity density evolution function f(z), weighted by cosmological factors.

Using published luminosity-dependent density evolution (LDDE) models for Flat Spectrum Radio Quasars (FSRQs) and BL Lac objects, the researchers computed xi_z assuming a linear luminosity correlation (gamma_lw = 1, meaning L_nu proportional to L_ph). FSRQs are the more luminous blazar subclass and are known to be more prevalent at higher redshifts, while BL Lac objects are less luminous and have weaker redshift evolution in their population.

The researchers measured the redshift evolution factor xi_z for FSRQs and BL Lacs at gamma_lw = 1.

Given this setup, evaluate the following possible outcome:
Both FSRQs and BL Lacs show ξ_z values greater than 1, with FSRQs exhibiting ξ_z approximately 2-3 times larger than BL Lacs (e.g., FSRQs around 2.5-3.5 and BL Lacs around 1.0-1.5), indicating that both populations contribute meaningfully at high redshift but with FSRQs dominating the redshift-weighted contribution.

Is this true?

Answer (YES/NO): NO